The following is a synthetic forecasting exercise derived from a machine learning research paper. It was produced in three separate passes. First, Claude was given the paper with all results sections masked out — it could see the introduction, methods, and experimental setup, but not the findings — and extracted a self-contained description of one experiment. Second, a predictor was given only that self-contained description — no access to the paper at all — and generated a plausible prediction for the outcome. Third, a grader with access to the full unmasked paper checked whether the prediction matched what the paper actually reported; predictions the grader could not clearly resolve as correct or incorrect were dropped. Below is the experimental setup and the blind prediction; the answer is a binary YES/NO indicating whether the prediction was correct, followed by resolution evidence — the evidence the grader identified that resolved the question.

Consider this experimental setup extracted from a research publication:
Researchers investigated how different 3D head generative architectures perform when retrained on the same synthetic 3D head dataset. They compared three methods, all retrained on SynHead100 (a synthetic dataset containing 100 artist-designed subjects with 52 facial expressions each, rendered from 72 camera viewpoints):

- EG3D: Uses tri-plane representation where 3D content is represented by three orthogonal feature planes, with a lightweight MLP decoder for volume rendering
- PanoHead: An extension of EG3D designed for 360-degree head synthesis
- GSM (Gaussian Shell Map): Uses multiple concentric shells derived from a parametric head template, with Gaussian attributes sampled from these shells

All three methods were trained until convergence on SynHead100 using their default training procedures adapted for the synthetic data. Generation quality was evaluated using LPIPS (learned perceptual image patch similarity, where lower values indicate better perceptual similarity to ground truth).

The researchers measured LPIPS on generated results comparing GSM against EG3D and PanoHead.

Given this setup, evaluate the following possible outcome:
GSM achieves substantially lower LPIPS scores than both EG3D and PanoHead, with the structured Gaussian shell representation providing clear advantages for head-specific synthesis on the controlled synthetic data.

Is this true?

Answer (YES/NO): NO